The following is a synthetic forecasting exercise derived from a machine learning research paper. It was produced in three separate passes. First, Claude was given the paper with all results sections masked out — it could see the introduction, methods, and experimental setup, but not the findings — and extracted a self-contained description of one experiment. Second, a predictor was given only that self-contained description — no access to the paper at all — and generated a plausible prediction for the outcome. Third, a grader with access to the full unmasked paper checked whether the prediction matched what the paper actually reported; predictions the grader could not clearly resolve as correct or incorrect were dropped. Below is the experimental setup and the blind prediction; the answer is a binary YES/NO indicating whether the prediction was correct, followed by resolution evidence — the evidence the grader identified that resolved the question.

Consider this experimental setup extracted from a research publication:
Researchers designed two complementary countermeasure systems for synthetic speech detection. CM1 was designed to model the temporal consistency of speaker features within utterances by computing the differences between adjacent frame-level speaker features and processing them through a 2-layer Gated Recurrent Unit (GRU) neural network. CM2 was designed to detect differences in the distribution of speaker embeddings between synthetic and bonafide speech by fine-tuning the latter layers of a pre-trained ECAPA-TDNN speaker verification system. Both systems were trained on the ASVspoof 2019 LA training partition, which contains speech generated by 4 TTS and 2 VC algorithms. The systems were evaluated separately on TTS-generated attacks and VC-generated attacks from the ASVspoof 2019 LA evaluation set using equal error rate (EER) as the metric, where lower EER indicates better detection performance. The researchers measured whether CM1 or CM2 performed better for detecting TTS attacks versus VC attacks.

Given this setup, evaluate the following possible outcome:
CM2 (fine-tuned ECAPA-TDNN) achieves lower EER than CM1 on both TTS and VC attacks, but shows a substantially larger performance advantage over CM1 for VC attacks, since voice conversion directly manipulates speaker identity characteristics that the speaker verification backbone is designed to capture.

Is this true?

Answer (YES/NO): NO